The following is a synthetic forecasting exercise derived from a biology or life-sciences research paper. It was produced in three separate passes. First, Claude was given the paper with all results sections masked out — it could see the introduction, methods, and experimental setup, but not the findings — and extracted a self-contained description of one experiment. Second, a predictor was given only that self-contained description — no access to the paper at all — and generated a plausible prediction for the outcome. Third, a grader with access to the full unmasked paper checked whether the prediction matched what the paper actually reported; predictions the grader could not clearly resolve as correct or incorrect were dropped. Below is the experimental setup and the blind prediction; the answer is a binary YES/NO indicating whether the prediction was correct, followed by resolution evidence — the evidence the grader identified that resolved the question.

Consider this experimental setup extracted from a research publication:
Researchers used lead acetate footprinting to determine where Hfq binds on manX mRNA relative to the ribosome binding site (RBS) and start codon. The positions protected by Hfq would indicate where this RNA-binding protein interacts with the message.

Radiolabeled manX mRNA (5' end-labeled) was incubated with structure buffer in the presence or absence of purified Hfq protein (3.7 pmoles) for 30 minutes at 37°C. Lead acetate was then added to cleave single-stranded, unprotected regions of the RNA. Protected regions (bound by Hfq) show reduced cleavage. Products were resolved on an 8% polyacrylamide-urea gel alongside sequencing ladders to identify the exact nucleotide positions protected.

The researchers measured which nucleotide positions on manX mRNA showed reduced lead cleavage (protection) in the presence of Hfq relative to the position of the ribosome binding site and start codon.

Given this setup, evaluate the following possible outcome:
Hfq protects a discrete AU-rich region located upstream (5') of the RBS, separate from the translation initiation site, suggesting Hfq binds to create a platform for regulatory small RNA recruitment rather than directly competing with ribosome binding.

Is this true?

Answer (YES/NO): NO